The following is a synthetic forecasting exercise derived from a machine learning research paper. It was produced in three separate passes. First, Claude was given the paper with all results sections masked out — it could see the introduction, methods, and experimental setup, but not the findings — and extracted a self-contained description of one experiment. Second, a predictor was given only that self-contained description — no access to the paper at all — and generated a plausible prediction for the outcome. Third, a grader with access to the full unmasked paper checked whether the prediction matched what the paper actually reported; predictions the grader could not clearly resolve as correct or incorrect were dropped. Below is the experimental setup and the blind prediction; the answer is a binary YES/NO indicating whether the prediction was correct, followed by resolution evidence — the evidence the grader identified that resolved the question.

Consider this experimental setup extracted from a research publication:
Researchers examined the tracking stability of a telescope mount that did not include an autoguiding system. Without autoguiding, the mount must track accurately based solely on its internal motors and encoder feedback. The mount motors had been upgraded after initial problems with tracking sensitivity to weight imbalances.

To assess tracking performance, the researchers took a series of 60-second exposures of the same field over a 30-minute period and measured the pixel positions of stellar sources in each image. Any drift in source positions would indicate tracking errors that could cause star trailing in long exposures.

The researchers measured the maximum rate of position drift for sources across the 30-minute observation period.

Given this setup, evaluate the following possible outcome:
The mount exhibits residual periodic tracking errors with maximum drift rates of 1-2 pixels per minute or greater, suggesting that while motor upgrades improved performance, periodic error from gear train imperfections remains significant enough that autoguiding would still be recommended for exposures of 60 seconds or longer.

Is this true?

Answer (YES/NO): NO